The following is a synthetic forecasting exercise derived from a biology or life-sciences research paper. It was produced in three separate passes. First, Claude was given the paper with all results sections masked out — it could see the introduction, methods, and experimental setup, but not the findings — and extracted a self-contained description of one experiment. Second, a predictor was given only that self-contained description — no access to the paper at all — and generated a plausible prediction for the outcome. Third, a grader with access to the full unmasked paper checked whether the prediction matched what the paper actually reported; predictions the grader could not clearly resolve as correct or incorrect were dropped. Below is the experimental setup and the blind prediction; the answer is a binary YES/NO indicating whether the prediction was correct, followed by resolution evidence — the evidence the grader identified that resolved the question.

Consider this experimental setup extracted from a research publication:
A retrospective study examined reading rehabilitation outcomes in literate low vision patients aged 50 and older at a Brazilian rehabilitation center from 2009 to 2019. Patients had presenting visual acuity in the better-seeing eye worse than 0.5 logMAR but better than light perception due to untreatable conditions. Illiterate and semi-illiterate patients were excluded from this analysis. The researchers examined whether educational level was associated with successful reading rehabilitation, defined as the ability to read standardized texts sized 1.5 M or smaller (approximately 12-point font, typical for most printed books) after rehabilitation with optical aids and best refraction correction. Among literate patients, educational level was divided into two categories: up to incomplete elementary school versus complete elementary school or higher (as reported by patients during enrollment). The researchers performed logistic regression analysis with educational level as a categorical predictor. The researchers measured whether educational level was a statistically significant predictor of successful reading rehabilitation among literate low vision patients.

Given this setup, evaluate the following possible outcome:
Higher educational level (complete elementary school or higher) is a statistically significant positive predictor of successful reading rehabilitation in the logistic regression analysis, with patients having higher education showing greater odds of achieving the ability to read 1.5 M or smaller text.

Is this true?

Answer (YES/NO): YES